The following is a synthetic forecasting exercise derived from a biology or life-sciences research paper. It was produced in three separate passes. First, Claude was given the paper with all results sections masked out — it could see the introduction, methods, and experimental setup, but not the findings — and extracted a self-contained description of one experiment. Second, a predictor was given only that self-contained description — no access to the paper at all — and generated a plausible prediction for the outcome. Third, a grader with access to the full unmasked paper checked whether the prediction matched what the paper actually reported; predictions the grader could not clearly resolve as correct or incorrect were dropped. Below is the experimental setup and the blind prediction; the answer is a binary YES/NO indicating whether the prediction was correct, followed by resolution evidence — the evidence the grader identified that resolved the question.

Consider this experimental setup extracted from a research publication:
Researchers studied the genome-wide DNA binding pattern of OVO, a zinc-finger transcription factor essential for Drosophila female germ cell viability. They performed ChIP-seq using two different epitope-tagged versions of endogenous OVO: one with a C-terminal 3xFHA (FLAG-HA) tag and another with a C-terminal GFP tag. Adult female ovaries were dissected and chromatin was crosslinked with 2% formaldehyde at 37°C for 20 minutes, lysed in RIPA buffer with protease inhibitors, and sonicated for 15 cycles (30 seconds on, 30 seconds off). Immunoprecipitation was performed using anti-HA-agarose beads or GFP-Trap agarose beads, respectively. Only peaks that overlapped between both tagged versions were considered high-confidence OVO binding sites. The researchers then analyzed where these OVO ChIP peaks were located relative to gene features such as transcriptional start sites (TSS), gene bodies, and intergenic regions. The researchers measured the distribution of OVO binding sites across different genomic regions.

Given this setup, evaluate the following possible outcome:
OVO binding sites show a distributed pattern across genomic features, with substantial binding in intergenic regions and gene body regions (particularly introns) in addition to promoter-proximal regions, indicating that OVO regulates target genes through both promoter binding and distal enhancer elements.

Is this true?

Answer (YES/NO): NO